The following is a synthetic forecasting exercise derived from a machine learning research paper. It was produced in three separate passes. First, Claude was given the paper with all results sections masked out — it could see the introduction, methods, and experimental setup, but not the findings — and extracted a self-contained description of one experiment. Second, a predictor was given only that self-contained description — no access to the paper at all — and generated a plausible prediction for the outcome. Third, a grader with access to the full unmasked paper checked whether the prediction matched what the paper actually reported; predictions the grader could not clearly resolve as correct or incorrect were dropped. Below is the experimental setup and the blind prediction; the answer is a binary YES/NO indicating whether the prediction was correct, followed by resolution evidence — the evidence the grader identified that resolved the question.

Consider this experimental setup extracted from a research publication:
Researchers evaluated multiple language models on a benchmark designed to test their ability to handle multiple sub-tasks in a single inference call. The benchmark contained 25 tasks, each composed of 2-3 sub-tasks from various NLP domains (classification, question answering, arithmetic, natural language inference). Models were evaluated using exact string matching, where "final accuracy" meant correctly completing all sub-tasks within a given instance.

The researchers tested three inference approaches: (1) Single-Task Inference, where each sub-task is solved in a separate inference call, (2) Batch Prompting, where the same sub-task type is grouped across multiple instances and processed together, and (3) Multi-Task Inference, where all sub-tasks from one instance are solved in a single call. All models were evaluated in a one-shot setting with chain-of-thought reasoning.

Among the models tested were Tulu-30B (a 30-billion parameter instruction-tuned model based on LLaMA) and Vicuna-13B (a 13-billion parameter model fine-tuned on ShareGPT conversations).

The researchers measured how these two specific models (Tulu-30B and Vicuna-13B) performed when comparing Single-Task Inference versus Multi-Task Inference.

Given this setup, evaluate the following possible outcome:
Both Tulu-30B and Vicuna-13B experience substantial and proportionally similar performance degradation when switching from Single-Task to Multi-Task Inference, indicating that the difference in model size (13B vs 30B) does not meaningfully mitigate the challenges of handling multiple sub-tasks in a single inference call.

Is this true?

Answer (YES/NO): NO